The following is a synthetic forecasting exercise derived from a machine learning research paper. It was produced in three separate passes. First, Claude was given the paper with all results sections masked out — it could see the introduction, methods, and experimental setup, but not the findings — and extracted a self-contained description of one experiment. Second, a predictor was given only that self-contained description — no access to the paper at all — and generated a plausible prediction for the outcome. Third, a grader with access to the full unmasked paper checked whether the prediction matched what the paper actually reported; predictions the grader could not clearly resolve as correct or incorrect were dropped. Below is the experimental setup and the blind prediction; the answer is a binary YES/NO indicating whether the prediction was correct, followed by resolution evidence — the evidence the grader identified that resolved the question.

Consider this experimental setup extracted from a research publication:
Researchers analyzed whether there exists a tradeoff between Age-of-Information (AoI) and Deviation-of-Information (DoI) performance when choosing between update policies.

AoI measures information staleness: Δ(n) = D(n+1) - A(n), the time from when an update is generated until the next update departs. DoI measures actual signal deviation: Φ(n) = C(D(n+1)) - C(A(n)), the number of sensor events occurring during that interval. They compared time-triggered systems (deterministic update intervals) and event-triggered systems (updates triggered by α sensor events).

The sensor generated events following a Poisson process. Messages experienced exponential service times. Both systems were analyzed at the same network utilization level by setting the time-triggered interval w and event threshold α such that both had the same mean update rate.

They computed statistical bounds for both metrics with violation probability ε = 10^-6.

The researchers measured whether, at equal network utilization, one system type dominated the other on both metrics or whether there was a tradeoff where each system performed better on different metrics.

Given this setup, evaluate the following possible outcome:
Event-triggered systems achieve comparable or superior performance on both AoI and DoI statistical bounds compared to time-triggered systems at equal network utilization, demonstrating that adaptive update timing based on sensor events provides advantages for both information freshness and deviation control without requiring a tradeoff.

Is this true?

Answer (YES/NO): NO